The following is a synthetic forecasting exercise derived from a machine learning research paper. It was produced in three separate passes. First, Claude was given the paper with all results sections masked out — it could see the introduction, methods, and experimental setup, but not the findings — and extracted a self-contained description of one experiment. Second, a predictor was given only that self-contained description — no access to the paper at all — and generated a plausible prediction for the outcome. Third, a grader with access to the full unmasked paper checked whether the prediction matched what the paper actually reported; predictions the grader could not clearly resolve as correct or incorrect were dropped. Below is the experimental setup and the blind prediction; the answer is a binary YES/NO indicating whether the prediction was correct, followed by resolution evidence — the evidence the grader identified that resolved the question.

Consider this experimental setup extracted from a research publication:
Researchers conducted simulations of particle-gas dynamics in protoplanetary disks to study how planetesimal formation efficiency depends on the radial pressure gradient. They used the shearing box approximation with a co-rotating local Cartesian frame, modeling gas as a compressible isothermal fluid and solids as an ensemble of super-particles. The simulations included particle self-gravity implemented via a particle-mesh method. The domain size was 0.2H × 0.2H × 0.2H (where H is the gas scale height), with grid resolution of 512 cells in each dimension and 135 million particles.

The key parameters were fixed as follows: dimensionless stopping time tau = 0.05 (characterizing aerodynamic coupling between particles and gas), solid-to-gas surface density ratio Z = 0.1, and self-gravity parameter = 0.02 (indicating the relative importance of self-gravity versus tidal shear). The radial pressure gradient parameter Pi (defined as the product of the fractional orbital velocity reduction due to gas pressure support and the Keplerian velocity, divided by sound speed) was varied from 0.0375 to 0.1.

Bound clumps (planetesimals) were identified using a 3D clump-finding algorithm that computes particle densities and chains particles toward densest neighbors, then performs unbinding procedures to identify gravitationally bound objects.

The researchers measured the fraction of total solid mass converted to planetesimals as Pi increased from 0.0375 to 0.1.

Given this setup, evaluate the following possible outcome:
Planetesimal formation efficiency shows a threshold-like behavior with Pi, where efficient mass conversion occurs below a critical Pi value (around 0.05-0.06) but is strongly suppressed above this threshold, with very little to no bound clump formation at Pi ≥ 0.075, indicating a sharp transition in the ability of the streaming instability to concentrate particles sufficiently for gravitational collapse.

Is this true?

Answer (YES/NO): NO